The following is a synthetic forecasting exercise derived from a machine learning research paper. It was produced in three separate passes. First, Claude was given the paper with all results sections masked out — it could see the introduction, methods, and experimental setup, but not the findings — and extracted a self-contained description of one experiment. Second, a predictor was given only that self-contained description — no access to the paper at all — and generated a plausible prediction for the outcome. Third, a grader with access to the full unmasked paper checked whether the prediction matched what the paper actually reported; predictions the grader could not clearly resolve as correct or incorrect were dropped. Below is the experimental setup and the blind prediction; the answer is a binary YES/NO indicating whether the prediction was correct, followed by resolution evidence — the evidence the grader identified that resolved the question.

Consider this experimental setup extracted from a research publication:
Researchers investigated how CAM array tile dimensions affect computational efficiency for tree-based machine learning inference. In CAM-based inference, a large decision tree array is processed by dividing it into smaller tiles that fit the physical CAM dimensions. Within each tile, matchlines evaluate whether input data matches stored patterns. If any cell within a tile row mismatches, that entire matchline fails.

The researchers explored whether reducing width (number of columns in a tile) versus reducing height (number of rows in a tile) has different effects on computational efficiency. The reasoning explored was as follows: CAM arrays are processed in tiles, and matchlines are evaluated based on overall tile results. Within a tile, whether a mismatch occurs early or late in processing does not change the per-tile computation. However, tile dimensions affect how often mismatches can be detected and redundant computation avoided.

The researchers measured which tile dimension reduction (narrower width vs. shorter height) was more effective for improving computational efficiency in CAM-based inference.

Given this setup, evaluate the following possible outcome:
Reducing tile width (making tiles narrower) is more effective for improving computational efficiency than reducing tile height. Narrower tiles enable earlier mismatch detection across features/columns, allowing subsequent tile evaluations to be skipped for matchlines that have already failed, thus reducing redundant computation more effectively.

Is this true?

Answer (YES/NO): YES